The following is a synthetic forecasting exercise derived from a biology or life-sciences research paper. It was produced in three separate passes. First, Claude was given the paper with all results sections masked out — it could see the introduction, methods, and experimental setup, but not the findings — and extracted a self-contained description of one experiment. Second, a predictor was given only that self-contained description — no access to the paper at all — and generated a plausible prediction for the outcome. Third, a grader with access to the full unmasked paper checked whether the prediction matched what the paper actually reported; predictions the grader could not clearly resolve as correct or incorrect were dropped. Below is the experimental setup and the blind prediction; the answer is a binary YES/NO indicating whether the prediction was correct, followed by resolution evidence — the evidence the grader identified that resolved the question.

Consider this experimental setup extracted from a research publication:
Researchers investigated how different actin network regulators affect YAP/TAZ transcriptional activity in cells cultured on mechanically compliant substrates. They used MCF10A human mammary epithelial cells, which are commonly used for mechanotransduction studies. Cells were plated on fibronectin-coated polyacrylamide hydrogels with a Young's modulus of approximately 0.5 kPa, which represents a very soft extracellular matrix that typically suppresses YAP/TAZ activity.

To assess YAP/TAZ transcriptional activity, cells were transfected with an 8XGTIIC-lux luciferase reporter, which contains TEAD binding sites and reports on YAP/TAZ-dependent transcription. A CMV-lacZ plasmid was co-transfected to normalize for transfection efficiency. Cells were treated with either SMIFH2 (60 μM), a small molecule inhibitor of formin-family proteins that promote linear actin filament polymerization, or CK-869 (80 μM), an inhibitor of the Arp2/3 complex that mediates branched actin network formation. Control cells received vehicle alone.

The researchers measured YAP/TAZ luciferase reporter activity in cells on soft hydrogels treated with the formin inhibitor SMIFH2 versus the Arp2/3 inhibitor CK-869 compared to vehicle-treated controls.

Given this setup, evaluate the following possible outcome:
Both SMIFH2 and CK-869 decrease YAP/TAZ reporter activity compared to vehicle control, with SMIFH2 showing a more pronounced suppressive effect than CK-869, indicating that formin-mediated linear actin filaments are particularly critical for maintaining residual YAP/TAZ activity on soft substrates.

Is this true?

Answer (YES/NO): NO